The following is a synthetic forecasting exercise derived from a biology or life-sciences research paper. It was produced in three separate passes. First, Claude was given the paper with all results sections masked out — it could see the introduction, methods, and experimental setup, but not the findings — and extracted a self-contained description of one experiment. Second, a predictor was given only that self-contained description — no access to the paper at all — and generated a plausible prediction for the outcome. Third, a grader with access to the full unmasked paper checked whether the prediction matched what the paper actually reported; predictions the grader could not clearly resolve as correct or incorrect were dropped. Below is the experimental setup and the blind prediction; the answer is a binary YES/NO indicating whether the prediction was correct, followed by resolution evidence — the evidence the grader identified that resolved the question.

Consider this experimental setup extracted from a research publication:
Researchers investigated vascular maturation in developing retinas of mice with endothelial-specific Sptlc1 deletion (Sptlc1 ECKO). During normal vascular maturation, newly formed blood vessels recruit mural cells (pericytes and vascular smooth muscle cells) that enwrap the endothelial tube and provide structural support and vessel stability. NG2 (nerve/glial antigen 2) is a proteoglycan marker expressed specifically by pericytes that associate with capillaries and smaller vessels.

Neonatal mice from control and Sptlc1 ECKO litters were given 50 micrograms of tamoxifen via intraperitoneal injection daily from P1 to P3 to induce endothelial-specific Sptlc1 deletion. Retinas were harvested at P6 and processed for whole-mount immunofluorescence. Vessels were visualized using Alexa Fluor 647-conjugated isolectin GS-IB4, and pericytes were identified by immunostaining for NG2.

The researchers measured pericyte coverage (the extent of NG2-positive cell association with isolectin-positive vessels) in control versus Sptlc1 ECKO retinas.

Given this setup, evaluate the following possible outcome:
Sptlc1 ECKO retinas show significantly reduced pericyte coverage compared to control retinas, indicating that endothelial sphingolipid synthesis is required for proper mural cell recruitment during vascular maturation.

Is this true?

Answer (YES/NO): NO